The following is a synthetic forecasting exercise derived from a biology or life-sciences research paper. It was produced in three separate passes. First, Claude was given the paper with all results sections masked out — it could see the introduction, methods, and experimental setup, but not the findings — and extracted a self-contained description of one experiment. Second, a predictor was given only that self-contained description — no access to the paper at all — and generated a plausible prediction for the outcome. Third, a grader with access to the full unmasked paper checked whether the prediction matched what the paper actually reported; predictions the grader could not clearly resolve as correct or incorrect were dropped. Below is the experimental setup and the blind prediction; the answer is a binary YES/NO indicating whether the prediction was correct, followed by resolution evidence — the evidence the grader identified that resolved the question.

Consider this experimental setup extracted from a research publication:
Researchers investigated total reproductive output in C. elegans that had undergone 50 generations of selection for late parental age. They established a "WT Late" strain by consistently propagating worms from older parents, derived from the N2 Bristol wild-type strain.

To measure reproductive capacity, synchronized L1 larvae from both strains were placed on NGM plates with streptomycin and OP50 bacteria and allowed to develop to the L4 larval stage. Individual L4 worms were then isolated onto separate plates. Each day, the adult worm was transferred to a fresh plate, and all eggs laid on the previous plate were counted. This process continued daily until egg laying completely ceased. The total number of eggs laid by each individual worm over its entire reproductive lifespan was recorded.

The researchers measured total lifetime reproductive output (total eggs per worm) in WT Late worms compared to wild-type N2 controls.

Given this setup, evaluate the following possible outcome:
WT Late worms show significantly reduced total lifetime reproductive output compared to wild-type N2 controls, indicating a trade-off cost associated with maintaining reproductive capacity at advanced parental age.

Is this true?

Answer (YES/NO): NO